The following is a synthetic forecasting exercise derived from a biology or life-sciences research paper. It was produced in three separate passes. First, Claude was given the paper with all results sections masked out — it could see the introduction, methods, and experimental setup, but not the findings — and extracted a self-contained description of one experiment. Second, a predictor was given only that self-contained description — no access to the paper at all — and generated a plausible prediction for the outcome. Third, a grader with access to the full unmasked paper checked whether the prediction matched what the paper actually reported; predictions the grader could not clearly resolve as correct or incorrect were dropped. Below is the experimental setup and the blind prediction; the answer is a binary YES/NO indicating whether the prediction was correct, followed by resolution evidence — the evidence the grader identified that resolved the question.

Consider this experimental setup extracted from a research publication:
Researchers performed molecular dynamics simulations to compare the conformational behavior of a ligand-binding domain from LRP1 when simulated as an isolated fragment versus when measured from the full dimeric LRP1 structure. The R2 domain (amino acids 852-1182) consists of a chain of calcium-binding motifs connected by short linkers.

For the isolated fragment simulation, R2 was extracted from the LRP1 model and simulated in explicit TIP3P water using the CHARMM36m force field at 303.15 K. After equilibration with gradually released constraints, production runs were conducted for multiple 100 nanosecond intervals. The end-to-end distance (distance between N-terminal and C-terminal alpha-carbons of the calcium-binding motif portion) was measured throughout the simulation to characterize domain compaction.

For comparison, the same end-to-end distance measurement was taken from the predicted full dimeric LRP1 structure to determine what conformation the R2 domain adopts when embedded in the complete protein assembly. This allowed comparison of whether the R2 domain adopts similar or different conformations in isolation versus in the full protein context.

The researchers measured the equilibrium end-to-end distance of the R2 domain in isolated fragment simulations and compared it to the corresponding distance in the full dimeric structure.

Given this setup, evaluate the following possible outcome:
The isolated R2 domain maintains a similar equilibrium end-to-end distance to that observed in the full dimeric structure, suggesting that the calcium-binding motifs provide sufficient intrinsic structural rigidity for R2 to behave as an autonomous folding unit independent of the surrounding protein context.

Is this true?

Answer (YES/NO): YES